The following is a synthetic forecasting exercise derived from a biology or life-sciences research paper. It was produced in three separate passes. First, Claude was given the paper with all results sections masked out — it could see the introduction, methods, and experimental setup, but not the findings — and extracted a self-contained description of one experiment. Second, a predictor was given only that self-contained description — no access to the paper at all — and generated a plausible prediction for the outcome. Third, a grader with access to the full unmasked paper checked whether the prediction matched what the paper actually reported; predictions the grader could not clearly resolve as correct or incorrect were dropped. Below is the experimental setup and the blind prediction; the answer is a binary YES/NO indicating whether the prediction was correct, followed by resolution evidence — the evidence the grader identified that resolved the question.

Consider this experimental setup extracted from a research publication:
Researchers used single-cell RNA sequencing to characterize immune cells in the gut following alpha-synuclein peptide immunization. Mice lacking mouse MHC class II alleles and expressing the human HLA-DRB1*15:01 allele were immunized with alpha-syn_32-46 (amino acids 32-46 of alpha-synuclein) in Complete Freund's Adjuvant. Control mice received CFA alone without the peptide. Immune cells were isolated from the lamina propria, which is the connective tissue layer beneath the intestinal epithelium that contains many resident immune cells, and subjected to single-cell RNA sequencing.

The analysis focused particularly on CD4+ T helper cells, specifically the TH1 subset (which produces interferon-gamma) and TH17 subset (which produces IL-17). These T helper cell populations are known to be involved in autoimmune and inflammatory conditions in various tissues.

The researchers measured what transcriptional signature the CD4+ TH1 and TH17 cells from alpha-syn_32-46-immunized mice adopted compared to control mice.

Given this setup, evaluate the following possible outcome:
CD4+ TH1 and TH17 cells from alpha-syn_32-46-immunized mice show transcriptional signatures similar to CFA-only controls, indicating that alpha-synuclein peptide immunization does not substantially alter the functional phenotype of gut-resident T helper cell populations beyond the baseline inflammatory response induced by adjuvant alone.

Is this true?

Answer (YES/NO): NO